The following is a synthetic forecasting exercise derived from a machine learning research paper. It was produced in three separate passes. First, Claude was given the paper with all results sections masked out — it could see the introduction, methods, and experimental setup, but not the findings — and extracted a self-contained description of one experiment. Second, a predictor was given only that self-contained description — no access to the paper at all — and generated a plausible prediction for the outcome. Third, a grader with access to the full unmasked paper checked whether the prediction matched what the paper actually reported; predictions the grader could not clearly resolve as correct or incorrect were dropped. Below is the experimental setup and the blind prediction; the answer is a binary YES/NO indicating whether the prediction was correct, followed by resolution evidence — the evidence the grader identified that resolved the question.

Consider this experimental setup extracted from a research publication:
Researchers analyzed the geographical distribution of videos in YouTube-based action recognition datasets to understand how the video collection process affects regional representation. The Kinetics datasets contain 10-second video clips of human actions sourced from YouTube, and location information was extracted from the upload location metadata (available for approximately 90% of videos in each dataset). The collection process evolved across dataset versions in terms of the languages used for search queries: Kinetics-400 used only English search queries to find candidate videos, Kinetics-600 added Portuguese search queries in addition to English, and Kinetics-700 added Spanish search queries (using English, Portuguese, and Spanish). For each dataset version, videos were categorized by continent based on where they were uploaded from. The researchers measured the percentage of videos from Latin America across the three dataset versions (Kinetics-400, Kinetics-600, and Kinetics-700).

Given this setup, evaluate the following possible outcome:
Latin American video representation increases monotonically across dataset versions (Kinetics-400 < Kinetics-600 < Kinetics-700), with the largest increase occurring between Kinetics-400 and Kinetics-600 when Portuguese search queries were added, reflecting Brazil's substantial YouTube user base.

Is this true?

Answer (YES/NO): YES